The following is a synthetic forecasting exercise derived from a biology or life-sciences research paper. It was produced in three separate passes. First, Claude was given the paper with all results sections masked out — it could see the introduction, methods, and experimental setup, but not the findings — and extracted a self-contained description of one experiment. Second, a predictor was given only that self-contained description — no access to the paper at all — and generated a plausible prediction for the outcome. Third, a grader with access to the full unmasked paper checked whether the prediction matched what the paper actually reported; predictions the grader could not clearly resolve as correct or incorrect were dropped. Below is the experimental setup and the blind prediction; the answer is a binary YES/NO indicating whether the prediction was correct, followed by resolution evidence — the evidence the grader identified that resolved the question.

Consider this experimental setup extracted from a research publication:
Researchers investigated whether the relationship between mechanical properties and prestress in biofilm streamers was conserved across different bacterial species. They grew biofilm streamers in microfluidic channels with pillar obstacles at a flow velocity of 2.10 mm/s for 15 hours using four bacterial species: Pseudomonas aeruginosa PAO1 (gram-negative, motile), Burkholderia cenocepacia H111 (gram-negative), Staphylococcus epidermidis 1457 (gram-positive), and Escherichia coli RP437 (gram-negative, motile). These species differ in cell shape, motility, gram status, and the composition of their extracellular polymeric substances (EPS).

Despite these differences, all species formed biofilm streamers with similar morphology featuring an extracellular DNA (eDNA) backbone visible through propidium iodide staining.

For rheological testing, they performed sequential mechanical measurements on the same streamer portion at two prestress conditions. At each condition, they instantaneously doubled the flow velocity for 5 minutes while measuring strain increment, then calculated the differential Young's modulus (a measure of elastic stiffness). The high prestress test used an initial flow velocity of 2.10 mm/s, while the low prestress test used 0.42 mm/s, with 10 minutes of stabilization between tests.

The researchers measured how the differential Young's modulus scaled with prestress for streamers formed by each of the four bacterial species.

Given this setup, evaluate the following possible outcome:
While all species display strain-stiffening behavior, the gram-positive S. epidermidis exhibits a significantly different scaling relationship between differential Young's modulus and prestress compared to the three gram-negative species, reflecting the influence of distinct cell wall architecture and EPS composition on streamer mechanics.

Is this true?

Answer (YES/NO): NO